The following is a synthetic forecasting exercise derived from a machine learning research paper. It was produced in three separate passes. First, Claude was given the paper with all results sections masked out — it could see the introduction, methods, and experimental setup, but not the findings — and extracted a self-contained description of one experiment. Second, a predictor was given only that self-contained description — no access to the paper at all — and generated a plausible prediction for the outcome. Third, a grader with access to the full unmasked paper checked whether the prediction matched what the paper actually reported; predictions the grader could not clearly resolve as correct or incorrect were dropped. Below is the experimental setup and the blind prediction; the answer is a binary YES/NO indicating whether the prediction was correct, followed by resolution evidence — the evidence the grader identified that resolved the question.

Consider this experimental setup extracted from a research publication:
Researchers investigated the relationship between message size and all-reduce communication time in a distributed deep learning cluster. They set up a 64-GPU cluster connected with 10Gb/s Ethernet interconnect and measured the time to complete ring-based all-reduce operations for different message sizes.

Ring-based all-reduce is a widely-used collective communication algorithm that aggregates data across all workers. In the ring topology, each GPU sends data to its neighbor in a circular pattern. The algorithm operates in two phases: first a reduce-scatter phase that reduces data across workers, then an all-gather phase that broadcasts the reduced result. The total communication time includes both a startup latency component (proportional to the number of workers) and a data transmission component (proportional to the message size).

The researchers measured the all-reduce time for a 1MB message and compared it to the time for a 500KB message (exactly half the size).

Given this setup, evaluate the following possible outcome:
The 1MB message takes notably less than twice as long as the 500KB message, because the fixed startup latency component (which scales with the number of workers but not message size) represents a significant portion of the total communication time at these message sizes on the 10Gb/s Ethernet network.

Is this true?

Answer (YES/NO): YES